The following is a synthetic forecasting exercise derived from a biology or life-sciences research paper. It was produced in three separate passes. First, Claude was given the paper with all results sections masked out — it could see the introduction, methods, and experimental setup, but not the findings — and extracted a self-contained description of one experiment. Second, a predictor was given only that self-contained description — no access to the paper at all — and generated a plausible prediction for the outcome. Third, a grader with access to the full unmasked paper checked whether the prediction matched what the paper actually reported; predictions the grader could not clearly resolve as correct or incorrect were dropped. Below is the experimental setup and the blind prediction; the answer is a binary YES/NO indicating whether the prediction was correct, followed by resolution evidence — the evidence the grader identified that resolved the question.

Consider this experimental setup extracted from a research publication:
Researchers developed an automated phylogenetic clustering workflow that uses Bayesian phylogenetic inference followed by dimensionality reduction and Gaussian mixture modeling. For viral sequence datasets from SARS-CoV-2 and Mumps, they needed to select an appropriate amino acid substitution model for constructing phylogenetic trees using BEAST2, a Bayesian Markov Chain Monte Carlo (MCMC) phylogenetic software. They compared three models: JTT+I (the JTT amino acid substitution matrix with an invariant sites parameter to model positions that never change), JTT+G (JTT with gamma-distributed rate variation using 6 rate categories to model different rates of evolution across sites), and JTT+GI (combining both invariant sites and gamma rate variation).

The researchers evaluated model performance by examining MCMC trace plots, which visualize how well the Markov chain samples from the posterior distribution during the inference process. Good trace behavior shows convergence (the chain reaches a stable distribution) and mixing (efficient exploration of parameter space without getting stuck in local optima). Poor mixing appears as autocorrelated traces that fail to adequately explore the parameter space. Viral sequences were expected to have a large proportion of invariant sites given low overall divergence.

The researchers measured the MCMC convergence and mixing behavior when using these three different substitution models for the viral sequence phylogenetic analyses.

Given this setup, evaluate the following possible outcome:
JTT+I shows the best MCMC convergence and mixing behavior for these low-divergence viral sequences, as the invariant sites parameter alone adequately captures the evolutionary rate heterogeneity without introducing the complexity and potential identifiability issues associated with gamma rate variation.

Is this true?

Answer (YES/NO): YES